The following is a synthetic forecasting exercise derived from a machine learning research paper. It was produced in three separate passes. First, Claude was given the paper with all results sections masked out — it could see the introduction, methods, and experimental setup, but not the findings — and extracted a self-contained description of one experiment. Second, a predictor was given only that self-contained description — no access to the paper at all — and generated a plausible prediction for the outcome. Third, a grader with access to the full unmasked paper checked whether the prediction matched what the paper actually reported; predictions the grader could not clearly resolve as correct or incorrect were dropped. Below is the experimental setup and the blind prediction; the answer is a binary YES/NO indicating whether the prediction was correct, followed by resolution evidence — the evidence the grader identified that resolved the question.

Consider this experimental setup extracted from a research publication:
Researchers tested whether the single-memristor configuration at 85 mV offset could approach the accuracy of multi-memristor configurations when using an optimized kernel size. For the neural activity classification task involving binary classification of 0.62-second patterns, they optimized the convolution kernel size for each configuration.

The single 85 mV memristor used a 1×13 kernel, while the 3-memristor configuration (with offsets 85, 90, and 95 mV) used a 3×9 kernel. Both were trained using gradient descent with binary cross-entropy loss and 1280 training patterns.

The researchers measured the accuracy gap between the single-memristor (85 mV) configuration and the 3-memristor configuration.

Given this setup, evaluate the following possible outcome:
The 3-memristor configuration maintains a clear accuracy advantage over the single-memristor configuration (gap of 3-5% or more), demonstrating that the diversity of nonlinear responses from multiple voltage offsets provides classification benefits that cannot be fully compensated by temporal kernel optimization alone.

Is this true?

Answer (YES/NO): YES